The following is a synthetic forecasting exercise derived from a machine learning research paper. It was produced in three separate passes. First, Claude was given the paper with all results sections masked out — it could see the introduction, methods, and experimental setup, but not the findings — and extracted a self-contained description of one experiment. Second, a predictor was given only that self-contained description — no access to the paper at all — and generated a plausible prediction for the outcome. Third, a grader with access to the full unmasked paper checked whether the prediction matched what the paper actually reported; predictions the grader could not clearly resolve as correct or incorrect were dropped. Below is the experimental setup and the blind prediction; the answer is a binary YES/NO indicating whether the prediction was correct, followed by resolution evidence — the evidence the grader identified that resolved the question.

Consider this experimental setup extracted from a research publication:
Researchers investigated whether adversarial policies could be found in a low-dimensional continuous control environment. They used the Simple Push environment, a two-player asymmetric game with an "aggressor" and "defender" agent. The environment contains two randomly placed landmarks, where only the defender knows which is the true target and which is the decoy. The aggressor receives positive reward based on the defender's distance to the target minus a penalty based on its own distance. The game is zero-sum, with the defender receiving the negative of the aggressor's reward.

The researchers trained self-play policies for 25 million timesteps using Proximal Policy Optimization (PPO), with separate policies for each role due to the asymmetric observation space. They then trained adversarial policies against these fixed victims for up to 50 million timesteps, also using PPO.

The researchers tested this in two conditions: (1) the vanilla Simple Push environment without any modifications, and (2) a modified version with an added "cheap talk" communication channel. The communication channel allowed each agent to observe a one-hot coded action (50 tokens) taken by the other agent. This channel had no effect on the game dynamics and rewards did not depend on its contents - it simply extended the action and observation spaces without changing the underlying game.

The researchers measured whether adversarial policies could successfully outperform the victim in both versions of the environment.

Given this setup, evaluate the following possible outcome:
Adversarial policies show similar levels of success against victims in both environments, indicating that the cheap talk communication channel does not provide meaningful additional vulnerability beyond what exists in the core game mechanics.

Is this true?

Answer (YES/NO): NO